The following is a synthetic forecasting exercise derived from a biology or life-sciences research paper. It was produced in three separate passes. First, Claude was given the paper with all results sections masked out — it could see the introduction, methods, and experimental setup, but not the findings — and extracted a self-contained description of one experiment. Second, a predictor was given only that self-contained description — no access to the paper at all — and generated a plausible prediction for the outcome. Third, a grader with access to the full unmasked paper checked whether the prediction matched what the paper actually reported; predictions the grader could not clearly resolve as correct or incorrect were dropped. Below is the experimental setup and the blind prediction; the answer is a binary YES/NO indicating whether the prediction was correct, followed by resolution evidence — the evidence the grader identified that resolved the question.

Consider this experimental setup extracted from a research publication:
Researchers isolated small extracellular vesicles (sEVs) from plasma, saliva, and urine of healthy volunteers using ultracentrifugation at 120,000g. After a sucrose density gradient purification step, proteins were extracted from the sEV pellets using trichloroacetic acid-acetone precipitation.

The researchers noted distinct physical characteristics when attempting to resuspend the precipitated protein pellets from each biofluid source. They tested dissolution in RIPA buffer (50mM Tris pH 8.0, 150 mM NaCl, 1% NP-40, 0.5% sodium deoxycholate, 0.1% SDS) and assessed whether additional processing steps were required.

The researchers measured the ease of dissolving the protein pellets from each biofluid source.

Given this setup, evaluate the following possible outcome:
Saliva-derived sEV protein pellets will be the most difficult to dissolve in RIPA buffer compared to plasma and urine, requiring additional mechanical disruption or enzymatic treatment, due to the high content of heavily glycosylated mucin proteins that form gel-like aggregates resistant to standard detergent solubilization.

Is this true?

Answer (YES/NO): NO